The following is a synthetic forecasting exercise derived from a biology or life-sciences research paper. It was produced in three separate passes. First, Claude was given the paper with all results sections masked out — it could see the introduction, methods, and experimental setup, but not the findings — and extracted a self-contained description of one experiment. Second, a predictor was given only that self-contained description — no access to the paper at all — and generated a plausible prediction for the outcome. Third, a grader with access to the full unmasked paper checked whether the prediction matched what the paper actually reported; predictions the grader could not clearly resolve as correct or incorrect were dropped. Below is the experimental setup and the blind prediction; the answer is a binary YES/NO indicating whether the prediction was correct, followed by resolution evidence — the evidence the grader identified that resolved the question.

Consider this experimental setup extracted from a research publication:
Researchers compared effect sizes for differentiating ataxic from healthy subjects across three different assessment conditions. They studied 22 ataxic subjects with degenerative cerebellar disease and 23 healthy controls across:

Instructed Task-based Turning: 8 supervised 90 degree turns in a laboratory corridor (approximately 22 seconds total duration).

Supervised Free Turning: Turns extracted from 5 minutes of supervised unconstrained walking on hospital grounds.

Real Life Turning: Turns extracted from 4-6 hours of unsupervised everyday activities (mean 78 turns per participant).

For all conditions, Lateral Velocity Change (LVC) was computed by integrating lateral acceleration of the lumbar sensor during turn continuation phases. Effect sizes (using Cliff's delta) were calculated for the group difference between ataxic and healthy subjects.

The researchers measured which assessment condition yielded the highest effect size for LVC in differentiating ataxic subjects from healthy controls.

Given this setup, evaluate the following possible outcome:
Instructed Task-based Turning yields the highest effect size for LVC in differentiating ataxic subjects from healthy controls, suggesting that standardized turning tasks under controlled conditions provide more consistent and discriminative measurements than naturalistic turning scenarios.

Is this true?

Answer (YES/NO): NO